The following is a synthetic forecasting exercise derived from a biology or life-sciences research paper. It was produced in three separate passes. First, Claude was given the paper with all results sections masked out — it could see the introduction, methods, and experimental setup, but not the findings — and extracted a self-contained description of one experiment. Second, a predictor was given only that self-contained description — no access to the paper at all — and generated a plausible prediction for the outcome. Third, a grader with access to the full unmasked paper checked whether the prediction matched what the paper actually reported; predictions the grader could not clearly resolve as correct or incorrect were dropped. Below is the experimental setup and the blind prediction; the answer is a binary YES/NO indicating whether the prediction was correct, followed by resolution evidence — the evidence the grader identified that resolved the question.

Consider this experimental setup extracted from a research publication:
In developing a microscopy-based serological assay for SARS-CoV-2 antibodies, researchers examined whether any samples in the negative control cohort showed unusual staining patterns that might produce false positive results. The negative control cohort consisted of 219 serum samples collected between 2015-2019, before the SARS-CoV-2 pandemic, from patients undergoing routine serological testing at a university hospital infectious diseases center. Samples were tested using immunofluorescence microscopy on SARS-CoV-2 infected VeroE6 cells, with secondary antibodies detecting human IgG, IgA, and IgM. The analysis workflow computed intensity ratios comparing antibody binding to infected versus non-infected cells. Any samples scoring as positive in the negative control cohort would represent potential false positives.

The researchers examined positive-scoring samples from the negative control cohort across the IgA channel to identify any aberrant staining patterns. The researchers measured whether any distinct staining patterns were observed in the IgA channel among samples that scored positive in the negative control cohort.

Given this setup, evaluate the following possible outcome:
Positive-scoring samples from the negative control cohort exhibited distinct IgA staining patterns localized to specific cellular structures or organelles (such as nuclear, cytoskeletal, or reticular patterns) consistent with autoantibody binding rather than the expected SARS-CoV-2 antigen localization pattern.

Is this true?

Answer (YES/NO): NO